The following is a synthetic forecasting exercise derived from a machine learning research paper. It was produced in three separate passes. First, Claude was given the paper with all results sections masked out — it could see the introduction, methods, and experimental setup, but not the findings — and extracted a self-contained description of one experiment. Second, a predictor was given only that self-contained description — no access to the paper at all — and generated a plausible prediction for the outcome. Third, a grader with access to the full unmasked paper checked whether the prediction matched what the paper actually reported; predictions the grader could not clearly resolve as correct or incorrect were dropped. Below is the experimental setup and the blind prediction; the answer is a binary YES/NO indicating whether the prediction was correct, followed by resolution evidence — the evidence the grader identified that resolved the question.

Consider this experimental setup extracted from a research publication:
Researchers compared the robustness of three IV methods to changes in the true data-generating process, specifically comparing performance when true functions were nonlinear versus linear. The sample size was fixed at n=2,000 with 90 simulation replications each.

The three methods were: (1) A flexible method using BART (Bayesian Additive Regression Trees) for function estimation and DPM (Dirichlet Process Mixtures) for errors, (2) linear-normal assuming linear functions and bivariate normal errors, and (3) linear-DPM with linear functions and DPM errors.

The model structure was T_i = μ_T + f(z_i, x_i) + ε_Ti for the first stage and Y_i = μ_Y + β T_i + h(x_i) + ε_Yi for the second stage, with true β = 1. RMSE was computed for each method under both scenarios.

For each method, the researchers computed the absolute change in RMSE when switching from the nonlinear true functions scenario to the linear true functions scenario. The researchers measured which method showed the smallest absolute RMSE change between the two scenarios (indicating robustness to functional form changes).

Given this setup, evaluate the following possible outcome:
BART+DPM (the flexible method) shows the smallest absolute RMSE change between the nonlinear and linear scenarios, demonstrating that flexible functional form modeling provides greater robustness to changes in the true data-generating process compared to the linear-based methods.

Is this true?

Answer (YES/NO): YES